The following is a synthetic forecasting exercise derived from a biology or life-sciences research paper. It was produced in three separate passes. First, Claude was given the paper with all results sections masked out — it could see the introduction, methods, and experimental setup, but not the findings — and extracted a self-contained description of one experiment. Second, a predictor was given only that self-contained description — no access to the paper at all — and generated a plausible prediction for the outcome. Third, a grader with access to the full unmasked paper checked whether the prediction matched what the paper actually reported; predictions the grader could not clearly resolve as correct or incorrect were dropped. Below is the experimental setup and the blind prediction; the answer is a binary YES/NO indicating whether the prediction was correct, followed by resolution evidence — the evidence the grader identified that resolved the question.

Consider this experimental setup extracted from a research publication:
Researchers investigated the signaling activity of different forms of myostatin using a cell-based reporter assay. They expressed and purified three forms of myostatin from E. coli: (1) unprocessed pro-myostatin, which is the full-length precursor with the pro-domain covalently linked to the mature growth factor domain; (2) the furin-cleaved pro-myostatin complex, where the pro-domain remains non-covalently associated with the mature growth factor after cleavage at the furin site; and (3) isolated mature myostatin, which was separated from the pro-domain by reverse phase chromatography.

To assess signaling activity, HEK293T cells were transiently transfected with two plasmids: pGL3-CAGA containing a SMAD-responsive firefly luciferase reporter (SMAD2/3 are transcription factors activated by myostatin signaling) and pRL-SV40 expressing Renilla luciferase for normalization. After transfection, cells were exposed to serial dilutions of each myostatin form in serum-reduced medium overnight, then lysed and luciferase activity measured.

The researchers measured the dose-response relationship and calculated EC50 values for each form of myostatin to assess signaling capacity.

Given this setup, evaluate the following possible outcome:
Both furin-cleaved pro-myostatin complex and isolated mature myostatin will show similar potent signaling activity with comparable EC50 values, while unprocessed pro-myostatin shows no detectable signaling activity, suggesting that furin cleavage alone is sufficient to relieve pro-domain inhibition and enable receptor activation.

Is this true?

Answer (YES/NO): NO